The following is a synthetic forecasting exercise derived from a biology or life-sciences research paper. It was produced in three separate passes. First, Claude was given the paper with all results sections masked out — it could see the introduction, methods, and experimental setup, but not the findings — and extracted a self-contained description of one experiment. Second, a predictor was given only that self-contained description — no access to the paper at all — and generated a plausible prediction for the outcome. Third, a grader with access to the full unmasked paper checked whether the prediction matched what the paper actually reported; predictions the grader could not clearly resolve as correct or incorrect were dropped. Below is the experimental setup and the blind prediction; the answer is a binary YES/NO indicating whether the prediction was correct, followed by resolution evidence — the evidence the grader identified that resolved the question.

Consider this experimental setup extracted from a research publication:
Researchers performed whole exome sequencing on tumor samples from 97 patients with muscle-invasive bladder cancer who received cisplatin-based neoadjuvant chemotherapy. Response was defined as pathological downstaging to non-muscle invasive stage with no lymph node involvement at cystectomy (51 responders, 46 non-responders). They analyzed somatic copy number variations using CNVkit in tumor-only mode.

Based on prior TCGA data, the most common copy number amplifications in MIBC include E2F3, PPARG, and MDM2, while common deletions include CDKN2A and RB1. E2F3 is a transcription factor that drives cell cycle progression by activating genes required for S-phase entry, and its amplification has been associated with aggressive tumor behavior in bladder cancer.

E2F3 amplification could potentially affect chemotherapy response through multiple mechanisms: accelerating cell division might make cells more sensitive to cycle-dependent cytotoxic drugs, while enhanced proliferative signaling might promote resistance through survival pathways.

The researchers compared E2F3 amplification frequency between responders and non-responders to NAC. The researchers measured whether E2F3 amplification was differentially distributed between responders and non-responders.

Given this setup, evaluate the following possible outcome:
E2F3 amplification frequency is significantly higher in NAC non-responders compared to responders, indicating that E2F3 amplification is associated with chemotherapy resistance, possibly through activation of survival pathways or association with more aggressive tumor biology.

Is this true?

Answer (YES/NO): NO